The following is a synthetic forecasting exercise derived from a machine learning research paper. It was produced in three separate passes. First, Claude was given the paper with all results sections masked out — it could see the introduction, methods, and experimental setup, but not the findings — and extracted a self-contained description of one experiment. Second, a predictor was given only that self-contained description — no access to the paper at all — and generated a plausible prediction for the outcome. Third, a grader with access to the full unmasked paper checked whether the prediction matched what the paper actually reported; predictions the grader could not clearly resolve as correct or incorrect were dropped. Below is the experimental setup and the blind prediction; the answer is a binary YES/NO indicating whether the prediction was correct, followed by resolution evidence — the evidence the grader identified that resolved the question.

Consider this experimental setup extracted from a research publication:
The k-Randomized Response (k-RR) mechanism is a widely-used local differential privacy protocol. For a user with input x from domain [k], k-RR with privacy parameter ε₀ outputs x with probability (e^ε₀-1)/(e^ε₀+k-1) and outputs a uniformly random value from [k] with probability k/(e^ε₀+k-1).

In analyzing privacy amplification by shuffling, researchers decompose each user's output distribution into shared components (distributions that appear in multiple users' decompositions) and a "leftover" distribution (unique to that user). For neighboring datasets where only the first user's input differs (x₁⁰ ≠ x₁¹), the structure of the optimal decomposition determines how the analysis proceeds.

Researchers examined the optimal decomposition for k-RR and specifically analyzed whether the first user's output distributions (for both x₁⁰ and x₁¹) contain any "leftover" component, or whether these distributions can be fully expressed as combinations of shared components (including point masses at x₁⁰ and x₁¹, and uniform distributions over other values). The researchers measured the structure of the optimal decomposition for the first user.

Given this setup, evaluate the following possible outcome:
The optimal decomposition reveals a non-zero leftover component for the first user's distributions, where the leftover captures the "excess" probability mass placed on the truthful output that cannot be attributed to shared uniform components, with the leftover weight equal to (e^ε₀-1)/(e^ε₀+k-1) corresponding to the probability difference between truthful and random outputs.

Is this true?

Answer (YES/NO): NO